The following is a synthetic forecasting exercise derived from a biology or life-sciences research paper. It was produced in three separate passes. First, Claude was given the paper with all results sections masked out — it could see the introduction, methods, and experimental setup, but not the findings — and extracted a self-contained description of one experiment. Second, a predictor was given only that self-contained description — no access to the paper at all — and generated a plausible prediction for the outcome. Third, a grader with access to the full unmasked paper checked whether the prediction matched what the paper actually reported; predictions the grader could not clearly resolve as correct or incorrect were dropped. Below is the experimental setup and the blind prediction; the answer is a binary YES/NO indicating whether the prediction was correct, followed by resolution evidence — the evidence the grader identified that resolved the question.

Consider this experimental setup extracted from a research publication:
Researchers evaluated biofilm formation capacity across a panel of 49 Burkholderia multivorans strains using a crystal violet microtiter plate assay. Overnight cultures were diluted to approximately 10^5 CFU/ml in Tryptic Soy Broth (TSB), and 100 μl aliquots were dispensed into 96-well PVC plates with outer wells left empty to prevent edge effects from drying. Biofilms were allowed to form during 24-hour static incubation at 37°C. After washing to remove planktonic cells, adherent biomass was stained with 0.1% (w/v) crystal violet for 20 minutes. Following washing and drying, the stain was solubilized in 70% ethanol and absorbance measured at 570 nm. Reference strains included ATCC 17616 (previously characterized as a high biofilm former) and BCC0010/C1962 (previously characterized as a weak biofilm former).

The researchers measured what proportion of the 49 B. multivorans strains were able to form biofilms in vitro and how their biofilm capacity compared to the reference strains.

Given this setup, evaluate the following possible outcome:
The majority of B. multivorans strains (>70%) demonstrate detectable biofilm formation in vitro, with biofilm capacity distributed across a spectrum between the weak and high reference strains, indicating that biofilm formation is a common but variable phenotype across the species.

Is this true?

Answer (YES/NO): NO